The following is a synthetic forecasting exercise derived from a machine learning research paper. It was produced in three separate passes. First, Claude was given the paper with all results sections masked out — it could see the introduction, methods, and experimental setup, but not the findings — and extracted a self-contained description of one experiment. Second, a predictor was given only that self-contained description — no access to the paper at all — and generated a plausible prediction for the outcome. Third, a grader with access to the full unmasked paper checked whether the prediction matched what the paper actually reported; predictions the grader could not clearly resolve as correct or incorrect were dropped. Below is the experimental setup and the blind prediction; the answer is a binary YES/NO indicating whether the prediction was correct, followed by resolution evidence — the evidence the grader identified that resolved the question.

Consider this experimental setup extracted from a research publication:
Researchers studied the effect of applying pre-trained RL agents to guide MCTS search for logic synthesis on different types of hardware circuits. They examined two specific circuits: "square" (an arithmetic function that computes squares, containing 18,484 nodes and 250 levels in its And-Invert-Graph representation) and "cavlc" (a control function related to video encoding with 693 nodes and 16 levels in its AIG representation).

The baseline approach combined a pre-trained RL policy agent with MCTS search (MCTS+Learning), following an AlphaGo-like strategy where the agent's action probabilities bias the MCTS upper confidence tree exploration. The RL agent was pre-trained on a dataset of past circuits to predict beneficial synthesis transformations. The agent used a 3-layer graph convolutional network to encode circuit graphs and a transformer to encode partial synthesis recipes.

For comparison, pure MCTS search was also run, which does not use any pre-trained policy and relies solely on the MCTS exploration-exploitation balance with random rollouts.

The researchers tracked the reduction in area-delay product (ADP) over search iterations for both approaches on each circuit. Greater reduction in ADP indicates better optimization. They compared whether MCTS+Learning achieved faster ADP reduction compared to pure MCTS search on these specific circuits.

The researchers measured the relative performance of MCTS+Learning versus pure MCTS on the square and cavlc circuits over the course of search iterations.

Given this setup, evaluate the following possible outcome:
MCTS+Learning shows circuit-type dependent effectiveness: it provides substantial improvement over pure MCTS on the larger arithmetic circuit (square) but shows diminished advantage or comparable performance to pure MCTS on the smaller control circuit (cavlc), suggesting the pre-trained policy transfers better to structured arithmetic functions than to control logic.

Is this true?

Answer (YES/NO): NO